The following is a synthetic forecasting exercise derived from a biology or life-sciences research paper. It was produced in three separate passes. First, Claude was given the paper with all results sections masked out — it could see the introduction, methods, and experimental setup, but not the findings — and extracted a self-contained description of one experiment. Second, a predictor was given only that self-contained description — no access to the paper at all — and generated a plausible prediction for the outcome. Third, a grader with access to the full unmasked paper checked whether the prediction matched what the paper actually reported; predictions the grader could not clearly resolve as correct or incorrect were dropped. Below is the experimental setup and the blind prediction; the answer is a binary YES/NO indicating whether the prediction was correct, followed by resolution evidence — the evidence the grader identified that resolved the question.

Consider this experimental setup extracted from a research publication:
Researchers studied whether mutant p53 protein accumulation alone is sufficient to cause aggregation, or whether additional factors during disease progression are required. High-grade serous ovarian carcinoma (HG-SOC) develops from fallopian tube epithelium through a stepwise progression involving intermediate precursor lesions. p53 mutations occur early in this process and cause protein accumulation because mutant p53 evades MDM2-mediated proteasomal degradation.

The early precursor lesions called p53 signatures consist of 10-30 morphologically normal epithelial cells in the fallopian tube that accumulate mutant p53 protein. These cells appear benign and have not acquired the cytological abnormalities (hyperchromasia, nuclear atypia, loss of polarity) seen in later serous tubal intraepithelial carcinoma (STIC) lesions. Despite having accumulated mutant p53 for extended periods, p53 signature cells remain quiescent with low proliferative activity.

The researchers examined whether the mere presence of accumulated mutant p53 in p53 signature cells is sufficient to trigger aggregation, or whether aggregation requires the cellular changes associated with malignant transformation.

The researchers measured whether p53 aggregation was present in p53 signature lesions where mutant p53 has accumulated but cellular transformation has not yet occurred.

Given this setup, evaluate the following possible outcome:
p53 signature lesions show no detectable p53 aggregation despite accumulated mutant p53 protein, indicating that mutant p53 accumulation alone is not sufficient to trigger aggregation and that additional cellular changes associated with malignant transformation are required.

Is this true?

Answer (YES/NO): YES